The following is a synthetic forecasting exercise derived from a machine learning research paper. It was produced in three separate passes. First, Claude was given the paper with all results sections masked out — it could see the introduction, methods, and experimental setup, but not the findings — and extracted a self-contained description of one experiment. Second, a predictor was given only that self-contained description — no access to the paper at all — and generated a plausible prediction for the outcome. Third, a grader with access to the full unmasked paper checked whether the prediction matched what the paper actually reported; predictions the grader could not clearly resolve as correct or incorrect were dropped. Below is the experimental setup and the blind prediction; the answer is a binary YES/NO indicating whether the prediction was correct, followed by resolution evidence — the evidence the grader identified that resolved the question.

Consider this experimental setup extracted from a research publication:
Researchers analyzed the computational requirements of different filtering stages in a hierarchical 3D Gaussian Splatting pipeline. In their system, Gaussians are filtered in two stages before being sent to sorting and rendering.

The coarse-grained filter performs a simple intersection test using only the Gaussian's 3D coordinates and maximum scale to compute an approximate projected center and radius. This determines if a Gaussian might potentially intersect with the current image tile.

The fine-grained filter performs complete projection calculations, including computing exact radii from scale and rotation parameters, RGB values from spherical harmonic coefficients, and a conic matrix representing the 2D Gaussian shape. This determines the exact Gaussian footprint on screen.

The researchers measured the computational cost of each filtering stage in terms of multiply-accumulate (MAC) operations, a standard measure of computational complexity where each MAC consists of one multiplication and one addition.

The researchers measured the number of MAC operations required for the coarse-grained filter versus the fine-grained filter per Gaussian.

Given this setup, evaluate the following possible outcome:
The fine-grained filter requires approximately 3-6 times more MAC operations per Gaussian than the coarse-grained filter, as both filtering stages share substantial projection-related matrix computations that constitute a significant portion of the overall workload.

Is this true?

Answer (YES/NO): NO